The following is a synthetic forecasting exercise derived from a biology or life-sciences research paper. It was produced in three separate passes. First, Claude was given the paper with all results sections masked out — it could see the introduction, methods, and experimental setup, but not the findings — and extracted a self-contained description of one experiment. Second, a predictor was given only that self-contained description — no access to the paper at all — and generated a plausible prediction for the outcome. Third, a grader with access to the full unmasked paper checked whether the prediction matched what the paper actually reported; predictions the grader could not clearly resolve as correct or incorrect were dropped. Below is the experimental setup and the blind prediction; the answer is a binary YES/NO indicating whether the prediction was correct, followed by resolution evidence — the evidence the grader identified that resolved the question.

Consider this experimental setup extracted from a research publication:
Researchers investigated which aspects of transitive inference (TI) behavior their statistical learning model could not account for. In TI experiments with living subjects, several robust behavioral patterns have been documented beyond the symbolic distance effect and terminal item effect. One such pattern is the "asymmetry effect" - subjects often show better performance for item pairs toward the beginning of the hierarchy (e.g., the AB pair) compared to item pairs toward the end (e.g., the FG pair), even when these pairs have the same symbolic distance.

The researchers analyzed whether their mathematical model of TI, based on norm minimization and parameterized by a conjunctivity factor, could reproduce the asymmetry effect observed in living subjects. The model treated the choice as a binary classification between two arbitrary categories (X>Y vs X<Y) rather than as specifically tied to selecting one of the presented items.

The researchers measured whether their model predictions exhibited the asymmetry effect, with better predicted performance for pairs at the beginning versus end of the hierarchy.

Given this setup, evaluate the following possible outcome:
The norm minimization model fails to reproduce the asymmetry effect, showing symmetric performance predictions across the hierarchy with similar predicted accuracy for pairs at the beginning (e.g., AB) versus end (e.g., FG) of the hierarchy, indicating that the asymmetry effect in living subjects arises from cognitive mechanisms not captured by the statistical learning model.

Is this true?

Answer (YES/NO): YES